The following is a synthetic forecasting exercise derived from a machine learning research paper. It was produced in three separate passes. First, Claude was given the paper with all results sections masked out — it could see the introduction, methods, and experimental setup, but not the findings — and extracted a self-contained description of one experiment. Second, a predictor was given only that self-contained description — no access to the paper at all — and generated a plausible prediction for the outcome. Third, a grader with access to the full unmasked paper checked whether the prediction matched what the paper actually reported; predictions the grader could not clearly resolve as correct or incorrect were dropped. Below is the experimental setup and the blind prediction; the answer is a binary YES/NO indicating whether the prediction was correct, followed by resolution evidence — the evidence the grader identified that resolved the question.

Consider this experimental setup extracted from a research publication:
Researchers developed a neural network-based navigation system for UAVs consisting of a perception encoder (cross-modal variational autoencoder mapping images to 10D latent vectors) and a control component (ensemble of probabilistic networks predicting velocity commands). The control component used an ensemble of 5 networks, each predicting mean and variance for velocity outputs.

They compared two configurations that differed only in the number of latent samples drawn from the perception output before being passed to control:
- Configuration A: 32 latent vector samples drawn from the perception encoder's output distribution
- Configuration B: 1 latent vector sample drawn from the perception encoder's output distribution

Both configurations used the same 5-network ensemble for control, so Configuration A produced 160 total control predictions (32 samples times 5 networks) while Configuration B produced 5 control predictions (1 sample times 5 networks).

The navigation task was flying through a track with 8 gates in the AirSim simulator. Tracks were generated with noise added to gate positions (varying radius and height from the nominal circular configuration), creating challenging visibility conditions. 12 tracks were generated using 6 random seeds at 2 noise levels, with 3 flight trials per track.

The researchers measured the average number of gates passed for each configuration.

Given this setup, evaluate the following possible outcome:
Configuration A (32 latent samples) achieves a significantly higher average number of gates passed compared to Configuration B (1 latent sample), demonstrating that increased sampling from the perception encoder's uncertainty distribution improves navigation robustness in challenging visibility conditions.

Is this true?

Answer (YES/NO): NO